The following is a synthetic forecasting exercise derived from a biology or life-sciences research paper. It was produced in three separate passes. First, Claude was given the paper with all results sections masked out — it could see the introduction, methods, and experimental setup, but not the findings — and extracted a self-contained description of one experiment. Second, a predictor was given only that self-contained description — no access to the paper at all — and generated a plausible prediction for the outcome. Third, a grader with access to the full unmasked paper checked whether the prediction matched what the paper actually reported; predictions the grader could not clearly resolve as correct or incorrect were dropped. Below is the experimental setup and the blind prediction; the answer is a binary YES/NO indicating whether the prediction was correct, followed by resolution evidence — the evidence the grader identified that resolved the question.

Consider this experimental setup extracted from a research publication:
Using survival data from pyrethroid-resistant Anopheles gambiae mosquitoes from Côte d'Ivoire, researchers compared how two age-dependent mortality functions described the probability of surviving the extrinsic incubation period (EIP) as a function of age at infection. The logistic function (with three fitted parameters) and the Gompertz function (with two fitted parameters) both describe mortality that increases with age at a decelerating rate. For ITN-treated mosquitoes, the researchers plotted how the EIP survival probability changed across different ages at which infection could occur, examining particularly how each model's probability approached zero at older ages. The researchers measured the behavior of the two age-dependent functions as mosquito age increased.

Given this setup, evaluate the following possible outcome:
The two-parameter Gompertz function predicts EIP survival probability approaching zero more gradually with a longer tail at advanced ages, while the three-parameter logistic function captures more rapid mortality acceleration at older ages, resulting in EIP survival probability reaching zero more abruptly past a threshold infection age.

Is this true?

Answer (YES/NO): NO